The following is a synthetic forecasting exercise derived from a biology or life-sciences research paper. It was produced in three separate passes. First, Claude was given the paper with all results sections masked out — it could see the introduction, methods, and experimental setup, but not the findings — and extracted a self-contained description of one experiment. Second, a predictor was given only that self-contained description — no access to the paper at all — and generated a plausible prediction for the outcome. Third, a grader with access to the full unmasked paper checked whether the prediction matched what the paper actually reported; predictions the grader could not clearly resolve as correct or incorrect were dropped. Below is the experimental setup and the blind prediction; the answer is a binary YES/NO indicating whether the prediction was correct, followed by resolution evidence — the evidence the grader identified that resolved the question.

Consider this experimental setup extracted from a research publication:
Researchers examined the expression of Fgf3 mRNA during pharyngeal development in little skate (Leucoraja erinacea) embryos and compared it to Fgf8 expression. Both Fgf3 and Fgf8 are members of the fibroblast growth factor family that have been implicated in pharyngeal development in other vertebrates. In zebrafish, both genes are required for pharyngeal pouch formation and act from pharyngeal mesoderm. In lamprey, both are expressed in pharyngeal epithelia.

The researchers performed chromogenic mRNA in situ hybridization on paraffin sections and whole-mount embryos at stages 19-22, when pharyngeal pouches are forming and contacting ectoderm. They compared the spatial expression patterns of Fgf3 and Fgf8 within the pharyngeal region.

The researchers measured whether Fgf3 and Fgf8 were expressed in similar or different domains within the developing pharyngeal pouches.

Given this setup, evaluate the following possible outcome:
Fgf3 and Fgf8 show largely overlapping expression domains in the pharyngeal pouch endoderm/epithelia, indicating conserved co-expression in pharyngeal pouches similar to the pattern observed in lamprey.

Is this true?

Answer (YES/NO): NO